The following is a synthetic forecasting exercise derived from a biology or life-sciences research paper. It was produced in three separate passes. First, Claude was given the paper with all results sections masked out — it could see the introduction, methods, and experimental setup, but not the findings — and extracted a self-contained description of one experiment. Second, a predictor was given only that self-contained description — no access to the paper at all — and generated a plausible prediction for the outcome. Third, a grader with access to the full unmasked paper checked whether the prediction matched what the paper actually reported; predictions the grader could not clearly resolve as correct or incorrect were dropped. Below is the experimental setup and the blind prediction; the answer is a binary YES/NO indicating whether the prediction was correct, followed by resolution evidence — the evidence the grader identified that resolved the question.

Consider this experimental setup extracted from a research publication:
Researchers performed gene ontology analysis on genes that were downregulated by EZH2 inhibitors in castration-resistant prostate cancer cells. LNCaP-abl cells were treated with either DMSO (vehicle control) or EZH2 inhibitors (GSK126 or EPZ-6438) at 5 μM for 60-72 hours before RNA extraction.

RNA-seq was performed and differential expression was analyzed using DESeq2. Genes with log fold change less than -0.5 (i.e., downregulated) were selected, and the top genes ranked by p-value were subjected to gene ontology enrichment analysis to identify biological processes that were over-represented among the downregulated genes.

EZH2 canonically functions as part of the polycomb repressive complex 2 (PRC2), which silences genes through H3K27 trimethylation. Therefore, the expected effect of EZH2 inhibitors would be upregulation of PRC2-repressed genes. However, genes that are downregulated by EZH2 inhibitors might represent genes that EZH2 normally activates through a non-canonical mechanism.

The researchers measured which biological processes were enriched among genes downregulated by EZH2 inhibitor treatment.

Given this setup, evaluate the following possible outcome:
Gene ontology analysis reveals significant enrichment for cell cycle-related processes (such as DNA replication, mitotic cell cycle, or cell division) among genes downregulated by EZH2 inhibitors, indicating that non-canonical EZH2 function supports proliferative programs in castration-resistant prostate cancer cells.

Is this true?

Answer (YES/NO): NO